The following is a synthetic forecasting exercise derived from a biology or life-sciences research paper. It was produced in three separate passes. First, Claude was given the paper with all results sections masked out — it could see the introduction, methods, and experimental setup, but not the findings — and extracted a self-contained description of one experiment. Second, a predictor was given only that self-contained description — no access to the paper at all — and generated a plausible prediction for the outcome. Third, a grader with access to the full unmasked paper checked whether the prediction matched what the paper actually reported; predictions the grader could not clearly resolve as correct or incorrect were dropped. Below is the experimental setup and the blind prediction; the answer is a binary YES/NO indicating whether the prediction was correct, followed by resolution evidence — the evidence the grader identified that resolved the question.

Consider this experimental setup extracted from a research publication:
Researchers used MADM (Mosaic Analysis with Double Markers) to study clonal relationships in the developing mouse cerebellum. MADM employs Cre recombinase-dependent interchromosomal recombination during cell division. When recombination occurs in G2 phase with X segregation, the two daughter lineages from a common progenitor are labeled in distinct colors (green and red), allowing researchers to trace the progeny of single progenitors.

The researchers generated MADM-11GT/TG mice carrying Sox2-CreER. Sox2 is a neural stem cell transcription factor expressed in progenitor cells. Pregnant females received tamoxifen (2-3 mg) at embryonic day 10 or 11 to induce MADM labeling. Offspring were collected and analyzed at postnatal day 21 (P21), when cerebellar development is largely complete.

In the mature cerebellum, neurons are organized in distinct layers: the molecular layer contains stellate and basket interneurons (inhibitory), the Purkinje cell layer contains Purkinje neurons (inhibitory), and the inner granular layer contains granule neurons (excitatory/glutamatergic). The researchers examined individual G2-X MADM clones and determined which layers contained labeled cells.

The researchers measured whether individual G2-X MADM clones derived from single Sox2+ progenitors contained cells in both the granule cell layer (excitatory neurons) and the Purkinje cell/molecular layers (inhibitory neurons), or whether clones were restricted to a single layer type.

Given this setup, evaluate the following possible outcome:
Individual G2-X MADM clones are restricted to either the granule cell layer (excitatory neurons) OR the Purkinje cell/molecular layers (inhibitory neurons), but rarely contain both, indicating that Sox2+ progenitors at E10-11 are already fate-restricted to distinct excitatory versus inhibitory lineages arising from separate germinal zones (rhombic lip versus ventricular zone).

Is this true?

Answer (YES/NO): NO